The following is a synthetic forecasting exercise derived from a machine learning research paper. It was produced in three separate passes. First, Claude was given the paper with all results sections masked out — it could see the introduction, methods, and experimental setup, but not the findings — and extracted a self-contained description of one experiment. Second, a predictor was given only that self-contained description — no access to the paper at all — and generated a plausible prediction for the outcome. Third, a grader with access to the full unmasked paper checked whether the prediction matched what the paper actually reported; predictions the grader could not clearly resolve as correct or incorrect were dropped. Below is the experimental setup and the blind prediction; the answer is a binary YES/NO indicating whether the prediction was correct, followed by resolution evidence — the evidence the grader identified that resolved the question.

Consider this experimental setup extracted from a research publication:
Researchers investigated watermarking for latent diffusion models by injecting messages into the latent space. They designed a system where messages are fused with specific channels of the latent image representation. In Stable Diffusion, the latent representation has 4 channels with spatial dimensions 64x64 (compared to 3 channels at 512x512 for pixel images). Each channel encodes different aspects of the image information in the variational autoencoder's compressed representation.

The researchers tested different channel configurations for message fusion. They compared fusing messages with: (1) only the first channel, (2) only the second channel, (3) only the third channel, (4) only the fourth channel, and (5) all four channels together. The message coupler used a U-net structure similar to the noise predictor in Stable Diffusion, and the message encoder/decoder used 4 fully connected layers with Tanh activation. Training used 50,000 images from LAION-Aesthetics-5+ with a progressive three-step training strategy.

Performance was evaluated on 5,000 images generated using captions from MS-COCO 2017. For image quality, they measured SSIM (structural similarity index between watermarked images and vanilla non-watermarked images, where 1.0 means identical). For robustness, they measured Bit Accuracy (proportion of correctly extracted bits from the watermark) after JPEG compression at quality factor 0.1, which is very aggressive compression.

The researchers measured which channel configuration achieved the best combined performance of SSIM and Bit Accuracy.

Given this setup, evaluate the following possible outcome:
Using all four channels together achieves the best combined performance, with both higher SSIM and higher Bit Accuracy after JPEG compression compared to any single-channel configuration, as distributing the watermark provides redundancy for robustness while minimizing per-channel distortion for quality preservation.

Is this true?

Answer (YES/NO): NO